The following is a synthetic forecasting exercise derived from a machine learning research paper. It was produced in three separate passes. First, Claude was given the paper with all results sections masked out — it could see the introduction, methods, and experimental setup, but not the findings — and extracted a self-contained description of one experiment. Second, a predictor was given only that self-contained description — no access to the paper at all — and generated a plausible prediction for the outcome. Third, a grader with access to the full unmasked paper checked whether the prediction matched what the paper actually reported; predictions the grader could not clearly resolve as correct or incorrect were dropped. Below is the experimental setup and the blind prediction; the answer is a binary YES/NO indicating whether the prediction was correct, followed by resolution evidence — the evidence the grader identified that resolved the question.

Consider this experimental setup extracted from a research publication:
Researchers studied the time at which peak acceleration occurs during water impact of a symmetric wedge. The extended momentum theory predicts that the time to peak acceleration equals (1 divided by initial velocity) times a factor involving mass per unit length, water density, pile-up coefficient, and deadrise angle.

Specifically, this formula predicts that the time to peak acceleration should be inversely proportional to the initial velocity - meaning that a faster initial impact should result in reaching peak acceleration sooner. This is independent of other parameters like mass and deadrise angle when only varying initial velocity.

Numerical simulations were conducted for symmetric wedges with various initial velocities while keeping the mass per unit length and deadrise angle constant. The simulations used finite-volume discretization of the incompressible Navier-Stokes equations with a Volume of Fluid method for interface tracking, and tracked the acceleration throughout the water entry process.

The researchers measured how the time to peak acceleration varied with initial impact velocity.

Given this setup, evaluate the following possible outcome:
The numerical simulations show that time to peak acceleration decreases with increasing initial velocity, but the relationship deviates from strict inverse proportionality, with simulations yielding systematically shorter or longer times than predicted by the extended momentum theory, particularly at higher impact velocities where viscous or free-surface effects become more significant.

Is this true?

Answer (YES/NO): NO